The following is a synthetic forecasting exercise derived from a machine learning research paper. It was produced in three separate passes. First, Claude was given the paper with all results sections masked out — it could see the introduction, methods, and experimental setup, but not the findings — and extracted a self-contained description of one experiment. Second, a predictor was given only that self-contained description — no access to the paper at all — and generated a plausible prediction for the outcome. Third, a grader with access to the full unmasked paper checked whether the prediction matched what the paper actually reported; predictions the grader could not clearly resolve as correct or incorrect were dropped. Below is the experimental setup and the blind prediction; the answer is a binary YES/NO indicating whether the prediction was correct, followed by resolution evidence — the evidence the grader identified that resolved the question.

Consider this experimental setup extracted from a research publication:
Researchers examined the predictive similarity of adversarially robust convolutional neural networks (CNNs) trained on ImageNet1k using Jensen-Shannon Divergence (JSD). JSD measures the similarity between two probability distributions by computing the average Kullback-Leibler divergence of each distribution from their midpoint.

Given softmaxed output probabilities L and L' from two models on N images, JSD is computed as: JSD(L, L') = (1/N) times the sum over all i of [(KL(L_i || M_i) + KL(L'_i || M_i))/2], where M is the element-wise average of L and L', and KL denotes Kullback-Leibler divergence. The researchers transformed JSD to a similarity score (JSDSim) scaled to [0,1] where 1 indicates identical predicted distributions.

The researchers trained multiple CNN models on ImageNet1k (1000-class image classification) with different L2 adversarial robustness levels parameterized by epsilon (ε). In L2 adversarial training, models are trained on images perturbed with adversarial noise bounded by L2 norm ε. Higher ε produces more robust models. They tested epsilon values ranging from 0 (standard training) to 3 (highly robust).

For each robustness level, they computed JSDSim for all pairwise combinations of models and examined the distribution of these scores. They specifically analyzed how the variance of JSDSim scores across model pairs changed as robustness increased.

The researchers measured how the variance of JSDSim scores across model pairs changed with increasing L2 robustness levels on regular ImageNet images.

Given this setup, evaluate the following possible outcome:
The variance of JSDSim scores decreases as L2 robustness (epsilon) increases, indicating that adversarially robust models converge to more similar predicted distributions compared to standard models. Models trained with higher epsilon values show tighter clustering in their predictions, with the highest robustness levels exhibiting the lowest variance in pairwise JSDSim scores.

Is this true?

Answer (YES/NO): NO